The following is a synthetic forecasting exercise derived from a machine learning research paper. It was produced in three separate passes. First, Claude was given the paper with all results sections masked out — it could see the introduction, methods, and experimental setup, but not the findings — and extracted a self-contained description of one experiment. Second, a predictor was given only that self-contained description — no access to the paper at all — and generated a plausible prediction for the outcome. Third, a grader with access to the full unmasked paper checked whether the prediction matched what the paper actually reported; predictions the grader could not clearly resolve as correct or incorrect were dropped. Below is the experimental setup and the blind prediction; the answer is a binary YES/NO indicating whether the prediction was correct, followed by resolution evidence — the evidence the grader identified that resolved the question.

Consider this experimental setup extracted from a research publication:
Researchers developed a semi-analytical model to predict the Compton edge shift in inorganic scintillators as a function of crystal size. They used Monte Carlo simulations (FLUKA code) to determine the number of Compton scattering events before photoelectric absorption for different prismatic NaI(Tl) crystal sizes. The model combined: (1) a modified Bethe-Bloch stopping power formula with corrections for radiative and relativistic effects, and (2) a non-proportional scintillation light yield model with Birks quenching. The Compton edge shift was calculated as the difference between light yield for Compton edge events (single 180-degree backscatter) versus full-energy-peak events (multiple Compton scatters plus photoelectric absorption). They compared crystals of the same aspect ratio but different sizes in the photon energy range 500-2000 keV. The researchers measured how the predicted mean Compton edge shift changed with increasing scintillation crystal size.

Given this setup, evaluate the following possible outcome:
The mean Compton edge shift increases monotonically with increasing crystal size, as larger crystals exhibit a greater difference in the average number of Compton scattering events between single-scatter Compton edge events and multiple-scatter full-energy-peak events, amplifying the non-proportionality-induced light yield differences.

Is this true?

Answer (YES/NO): YES